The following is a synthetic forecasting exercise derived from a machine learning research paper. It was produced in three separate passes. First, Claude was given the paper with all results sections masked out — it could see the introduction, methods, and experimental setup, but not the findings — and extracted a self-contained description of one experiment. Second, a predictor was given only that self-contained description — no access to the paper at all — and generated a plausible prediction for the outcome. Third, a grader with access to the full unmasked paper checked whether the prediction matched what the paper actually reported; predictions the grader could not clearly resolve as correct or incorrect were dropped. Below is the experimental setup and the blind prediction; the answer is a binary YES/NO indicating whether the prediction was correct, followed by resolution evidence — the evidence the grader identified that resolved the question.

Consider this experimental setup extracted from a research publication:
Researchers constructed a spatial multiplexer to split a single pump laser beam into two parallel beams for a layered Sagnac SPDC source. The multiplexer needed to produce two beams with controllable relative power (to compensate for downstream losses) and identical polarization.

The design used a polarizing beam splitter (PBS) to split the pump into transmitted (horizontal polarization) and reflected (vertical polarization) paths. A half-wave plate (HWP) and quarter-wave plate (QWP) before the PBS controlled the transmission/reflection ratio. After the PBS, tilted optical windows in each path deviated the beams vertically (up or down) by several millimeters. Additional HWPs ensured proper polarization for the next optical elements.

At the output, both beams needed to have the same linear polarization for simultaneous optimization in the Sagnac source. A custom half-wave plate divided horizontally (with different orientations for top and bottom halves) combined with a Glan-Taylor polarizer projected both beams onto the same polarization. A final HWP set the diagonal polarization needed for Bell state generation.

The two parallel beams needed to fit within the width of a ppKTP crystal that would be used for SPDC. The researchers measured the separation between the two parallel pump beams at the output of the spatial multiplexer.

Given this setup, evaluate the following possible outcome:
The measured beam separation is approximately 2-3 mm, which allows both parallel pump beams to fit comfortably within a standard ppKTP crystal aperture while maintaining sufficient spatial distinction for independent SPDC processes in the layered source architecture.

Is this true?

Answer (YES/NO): NO